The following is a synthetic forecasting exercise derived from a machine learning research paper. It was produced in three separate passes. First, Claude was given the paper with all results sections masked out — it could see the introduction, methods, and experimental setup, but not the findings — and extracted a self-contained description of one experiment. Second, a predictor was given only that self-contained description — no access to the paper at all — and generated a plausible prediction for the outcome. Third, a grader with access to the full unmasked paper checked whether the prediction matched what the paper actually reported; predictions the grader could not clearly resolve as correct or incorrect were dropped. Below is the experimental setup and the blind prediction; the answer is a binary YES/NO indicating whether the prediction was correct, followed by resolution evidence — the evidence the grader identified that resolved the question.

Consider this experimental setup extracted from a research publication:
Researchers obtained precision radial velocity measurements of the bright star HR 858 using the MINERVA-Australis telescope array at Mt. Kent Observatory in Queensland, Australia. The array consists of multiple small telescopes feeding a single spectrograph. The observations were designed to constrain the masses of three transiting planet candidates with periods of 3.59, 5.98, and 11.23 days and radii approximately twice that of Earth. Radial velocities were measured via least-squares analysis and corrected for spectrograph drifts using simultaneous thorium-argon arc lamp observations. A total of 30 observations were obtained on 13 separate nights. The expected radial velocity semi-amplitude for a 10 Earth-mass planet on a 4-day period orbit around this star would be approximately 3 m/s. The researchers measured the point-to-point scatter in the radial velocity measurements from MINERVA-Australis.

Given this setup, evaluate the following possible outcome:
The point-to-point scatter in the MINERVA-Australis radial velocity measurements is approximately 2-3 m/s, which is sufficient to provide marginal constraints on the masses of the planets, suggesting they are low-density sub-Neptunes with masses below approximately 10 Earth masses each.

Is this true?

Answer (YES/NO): NO